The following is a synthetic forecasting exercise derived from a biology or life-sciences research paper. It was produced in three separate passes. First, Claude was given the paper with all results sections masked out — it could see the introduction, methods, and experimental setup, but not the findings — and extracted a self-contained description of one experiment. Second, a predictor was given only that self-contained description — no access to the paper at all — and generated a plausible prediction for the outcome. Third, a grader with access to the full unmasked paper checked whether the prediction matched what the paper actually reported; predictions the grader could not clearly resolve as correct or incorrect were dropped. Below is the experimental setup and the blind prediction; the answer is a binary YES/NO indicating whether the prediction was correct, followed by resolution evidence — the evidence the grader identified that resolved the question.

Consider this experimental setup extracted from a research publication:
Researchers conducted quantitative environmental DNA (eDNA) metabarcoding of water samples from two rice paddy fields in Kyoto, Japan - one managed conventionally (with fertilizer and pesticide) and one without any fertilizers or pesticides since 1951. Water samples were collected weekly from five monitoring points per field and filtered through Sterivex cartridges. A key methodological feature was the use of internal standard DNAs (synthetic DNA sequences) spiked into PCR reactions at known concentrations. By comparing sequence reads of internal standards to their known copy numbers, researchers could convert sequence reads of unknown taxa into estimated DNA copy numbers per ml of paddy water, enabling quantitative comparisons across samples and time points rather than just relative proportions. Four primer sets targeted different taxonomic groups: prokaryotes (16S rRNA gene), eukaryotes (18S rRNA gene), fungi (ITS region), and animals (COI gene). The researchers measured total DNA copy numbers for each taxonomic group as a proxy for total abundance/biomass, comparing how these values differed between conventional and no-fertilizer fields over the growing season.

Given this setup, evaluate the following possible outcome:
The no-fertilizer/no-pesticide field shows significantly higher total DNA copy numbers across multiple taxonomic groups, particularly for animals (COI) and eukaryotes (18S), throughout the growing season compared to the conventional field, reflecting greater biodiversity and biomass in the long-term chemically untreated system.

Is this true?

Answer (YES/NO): NO